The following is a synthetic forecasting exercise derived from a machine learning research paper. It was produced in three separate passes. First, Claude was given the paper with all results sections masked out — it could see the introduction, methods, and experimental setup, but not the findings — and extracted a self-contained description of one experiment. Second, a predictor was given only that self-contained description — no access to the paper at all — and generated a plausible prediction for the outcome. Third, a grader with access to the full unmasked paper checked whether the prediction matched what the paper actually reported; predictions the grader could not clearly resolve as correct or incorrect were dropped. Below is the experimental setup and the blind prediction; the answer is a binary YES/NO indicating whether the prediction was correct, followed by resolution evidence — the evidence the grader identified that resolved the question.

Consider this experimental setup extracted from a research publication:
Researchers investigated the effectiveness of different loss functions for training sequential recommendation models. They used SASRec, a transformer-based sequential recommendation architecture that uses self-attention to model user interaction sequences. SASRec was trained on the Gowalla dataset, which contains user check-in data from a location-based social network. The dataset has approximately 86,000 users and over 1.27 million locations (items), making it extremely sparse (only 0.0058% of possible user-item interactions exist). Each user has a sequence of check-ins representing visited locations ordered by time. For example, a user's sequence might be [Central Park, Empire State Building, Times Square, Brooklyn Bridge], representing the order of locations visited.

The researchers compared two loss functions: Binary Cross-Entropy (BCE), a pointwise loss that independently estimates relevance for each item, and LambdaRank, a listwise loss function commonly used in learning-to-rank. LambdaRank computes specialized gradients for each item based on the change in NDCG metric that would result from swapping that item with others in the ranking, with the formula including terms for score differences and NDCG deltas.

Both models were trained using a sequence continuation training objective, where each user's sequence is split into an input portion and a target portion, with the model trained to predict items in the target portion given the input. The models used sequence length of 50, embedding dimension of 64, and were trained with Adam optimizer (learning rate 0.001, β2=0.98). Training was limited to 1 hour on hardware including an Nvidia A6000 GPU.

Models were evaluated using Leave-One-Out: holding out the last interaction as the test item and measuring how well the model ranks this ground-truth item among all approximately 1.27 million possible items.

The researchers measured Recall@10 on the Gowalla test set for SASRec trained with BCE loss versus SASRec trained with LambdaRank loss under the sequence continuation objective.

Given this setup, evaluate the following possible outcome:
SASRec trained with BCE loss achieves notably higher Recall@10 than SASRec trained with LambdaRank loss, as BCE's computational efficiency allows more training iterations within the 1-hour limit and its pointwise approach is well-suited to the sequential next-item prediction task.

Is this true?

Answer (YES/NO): NO